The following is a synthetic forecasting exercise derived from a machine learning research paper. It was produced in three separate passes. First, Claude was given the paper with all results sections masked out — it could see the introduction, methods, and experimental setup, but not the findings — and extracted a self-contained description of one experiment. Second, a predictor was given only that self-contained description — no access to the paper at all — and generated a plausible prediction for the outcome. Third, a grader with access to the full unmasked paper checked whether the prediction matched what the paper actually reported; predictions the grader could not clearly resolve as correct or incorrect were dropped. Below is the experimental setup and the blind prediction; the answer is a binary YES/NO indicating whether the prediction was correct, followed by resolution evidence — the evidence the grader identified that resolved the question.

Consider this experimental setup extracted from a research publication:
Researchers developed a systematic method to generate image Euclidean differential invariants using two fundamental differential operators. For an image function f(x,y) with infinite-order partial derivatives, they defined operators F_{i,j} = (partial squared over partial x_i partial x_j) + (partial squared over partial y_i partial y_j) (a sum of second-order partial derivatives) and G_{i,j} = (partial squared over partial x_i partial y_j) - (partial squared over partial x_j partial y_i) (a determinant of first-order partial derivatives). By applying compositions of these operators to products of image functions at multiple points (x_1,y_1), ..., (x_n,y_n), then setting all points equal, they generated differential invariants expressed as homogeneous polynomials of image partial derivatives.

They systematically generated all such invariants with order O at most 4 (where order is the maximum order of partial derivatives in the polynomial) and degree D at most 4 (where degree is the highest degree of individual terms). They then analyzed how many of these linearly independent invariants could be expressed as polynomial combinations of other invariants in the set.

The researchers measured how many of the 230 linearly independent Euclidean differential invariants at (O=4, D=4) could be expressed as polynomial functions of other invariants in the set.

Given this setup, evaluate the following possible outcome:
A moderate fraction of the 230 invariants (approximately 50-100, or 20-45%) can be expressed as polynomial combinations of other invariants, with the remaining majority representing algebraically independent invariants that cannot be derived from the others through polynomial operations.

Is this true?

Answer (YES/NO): NO